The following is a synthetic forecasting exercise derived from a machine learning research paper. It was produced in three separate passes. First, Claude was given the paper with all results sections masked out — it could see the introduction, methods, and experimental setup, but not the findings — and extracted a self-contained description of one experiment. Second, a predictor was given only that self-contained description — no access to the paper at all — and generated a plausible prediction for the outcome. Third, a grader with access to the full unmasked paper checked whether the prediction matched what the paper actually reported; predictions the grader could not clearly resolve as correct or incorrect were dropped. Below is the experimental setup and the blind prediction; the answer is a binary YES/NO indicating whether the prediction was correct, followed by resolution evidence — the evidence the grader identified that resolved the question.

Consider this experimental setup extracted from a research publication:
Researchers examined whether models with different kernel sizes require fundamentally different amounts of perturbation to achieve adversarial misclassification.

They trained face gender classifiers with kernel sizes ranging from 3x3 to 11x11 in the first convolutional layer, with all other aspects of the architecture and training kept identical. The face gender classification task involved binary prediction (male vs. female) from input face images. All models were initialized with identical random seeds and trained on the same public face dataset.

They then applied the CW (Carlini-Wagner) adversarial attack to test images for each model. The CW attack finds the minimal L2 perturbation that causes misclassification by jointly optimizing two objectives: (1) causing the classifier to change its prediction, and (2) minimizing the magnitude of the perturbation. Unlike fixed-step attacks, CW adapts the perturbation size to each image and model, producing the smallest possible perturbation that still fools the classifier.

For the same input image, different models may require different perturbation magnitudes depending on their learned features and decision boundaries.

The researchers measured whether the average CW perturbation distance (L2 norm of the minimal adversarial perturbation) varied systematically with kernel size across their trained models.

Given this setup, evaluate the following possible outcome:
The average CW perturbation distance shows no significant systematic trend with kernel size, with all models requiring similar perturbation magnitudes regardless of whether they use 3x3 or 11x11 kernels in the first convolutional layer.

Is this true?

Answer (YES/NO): NO